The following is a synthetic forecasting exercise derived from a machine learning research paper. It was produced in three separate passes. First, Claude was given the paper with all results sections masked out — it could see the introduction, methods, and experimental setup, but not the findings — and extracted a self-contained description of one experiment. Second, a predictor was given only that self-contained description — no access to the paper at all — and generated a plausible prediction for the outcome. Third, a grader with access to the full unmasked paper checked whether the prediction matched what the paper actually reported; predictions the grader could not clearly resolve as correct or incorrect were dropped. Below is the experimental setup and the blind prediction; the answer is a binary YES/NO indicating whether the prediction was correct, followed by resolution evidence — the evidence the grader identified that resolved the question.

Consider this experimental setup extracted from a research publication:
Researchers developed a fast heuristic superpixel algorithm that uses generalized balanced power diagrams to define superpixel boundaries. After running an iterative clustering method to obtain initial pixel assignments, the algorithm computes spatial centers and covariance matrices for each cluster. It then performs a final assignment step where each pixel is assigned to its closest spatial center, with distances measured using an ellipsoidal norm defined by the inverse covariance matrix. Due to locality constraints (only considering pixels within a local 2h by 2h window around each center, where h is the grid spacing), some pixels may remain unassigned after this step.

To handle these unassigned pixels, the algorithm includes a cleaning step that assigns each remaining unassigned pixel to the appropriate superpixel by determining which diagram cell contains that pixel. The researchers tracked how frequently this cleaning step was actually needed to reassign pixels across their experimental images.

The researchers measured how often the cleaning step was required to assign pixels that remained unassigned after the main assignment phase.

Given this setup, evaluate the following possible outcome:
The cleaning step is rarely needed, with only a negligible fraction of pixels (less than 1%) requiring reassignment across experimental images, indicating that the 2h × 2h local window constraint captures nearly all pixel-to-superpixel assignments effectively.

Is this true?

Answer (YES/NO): YES